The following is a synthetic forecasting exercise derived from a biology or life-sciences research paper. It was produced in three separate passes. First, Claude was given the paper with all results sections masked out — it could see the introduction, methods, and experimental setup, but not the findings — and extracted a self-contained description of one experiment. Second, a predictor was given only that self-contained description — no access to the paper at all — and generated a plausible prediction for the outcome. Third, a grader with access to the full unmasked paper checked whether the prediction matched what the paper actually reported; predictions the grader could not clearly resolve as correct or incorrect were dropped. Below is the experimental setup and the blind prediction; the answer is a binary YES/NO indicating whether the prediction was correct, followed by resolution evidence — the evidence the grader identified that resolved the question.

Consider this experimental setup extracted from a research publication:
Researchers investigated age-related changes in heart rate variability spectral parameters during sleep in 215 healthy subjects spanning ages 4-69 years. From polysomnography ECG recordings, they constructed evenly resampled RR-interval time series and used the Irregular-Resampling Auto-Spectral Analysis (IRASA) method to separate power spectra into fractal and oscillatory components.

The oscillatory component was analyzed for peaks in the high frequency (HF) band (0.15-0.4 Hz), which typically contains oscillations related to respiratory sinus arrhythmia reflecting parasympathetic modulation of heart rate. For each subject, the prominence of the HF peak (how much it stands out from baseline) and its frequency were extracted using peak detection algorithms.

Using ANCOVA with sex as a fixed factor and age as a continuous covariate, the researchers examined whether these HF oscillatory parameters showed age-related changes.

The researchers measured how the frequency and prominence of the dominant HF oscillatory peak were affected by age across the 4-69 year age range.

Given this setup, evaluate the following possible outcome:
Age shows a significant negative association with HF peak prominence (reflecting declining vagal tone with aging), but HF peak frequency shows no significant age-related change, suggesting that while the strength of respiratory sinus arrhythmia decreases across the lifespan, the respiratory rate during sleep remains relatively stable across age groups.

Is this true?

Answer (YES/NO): NO